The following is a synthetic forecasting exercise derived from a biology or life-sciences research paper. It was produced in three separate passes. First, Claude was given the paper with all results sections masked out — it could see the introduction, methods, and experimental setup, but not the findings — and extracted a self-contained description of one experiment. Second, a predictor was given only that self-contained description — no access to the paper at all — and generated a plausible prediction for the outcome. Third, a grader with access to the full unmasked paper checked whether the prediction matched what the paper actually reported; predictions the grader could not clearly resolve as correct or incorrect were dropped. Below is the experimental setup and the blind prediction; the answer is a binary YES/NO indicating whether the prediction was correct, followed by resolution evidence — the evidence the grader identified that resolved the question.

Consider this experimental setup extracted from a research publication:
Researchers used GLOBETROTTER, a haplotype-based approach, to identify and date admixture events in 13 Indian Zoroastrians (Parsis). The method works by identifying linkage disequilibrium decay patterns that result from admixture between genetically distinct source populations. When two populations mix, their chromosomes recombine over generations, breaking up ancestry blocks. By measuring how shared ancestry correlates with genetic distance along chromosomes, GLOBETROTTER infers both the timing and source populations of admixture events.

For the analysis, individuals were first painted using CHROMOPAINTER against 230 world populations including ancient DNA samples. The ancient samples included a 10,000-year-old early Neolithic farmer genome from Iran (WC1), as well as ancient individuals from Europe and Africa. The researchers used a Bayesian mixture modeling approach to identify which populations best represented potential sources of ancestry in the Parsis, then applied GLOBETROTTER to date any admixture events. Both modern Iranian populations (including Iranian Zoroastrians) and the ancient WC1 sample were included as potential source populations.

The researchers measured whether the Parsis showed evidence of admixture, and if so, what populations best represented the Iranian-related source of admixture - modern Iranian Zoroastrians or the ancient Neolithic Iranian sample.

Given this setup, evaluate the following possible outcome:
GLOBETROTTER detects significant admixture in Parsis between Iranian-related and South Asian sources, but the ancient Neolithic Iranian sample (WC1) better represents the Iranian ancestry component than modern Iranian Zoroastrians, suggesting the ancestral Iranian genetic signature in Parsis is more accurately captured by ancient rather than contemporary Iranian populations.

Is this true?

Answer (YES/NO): YES